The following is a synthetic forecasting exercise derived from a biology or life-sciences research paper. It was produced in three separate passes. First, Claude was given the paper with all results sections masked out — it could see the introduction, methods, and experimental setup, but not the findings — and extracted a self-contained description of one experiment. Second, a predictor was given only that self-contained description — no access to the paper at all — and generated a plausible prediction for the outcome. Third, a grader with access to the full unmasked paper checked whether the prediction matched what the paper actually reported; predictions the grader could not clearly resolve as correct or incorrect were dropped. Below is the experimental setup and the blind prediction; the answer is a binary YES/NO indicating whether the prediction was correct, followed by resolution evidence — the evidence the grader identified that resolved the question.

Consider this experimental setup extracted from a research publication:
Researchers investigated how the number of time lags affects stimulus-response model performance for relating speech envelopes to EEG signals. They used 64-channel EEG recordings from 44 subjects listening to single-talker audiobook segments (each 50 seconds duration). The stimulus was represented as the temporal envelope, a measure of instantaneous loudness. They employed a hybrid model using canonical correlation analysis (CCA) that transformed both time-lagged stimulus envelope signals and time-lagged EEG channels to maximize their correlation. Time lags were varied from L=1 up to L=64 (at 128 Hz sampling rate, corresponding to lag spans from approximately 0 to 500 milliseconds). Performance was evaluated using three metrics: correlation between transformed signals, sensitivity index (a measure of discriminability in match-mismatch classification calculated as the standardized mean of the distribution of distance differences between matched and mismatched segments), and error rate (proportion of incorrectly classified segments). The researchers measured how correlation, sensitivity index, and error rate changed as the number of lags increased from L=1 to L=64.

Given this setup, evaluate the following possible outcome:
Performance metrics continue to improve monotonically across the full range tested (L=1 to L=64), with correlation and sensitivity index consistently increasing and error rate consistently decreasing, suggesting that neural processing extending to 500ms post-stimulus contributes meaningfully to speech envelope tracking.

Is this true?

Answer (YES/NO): NO